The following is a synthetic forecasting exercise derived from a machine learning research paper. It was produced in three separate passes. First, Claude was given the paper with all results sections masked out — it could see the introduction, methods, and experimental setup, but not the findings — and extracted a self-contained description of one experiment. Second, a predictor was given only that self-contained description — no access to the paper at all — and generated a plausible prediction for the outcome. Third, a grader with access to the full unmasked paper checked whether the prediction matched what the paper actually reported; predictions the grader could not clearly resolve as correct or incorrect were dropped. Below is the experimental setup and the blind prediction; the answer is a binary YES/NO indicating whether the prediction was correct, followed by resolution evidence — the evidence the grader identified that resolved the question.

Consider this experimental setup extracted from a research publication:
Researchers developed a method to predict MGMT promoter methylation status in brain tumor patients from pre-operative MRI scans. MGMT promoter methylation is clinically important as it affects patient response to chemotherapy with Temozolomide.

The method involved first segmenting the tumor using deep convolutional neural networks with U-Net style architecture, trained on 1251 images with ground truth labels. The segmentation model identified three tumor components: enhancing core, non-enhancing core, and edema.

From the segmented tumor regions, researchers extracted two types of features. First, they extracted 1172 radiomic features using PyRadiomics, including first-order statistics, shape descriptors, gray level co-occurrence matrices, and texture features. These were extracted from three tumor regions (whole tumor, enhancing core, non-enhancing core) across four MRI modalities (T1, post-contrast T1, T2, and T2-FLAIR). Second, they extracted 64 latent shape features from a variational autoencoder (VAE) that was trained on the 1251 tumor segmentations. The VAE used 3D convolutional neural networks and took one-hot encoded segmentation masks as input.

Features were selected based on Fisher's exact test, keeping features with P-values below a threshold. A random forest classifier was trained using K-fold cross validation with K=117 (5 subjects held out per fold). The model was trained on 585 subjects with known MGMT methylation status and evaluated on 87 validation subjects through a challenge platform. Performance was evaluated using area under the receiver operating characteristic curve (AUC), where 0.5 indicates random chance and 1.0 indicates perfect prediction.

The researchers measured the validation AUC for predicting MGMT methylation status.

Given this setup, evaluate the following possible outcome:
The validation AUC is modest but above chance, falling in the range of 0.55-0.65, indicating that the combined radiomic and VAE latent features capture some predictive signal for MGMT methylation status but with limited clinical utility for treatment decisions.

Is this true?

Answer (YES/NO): YES